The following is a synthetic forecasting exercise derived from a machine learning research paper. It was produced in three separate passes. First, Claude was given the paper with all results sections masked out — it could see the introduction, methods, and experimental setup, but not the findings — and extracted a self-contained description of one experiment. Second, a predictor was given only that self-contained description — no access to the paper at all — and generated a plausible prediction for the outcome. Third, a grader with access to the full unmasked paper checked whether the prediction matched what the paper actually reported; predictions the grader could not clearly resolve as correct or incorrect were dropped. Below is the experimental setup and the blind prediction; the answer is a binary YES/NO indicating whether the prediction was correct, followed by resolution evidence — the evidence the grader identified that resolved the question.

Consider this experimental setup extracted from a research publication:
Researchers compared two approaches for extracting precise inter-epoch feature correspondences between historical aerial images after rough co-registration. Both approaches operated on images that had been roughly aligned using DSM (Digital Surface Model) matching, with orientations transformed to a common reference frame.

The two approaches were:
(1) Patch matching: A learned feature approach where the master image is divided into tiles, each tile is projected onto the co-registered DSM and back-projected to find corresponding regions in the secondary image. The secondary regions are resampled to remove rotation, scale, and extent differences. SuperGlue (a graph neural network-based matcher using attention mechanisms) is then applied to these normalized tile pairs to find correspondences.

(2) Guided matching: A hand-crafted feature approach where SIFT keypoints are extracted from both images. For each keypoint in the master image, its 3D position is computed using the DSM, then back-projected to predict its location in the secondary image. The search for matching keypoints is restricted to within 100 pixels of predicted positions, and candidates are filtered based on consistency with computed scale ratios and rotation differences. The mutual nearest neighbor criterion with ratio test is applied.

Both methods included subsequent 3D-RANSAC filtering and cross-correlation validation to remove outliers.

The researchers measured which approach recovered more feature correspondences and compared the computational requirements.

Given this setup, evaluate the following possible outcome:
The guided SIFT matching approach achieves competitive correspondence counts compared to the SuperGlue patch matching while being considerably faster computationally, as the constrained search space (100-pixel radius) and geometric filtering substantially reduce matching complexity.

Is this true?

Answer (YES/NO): NO